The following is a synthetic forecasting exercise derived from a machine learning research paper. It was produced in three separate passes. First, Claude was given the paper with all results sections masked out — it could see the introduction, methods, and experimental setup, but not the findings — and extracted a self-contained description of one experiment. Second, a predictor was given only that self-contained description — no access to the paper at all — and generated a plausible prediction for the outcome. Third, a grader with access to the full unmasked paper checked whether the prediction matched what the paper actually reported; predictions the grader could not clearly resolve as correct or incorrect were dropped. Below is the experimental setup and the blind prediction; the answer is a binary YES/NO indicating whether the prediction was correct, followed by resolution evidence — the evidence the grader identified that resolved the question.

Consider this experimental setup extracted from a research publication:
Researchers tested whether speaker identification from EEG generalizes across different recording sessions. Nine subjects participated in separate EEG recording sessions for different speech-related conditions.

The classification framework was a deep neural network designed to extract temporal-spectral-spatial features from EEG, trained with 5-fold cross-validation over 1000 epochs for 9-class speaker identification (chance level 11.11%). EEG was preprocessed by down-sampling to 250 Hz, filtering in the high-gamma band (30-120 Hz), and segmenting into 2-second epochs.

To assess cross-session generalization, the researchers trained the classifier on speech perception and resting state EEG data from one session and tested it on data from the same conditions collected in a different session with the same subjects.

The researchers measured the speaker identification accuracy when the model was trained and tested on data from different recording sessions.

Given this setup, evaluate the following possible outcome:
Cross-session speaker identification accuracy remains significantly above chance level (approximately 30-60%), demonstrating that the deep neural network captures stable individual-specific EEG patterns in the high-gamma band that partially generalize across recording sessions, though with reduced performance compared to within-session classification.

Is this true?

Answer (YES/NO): YES